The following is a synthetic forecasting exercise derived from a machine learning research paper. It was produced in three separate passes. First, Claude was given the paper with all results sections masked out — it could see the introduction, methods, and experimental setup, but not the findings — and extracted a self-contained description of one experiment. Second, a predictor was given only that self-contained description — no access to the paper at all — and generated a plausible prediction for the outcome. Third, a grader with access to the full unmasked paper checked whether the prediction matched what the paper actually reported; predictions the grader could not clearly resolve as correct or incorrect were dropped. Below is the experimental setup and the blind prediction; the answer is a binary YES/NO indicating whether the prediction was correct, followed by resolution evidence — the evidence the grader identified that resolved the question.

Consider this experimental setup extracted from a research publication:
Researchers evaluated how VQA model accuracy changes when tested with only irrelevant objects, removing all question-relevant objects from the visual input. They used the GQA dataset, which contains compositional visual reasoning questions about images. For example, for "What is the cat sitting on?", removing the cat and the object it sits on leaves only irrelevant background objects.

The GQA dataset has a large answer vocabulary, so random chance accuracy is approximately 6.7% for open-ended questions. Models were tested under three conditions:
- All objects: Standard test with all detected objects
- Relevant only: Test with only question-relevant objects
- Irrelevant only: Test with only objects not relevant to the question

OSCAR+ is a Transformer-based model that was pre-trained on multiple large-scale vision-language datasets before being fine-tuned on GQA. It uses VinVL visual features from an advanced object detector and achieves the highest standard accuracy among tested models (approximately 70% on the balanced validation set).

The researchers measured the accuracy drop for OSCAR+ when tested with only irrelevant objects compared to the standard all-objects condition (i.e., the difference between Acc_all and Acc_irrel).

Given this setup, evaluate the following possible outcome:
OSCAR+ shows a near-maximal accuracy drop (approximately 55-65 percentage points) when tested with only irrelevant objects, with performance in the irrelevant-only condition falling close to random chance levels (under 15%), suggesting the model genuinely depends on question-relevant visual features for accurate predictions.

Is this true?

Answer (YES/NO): NO